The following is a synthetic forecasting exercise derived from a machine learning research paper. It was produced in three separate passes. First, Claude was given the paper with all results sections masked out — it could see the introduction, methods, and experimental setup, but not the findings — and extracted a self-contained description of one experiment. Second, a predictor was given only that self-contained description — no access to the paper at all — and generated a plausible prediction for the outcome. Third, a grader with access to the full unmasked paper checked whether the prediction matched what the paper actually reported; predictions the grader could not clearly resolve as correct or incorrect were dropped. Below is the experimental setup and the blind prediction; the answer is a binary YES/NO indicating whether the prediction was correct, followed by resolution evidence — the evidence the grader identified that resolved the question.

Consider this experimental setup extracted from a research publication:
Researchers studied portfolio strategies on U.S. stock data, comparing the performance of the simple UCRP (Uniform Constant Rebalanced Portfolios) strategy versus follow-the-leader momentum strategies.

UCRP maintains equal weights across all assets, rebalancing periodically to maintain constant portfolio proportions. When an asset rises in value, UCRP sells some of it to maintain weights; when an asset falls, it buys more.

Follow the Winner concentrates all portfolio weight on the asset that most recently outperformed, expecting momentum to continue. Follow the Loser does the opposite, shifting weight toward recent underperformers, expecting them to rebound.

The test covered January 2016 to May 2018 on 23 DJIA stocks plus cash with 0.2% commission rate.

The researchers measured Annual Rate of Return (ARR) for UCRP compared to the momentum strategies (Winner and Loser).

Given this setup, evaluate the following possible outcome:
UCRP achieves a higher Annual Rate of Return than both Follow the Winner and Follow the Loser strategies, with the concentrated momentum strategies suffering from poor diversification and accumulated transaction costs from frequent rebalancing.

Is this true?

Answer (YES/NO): YES